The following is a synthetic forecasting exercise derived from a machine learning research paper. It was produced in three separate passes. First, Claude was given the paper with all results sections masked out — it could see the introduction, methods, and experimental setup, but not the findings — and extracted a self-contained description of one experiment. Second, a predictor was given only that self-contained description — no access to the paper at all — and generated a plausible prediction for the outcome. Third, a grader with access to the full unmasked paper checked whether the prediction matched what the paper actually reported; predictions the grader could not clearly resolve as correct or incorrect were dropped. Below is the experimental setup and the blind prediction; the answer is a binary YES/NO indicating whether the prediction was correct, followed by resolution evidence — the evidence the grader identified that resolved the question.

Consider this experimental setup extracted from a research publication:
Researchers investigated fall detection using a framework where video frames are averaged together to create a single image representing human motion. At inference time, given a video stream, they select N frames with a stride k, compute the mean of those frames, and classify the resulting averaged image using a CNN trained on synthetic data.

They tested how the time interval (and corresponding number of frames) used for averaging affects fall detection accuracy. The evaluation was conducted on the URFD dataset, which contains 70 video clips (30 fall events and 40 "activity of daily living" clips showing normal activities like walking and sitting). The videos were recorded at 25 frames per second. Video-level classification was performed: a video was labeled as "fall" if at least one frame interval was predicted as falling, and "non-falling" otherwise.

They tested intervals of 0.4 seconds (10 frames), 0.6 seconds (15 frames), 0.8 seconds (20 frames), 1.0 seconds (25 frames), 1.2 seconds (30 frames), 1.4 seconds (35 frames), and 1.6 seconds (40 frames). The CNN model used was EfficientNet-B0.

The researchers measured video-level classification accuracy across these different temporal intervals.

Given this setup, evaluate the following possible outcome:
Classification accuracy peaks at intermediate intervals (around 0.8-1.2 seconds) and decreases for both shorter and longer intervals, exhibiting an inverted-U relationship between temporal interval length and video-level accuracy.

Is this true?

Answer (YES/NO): YES